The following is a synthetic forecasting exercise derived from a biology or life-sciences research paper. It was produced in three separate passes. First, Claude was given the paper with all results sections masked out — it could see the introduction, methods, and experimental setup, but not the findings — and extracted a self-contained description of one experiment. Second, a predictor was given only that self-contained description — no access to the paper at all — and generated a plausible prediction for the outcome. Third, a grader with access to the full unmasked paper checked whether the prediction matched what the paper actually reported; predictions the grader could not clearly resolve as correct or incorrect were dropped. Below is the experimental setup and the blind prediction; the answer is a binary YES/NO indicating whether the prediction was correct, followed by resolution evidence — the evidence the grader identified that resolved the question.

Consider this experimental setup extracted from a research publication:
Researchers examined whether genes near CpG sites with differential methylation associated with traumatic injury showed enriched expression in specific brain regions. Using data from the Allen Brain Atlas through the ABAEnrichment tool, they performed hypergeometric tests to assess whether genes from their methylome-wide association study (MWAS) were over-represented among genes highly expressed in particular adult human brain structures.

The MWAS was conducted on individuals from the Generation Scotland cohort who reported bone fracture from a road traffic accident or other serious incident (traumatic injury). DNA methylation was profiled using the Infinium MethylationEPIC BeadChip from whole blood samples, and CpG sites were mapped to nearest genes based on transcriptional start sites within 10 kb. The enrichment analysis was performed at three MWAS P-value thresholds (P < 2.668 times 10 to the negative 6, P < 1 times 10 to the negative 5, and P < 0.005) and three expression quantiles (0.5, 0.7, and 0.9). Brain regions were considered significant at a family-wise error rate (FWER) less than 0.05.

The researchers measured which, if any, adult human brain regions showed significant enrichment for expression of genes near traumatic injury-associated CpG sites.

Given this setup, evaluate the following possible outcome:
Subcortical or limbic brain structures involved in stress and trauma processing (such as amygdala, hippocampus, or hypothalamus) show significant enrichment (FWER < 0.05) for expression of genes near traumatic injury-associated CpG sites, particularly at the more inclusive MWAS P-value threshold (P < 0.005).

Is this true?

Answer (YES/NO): YES